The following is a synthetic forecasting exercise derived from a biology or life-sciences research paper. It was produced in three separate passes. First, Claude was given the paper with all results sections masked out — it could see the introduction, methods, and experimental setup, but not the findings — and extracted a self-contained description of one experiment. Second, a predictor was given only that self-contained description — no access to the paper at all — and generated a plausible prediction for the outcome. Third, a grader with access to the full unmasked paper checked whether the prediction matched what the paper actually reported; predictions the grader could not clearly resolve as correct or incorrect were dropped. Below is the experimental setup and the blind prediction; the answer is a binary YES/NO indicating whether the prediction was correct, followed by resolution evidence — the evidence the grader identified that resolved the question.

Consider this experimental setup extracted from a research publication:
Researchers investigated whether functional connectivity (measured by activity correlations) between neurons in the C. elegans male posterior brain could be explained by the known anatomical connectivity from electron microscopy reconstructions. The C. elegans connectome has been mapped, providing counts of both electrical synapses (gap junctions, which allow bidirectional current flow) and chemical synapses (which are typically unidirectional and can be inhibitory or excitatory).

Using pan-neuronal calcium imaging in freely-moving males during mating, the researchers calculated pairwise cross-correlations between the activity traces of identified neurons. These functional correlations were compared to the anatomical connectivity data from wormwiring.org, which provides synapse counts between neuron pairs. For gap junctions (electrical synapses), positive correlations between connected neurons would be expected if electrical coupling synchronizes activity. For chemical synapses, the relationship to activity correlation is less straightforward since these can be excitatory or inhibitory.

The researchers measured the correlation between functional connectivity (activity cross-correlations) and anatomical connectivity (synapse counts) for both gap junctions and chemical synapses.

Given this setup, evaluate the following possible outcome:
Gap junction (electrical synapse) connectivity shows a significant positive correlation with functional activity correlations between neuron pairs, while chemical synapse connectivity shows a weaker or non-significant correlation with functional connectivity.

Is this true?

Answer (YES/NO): YES